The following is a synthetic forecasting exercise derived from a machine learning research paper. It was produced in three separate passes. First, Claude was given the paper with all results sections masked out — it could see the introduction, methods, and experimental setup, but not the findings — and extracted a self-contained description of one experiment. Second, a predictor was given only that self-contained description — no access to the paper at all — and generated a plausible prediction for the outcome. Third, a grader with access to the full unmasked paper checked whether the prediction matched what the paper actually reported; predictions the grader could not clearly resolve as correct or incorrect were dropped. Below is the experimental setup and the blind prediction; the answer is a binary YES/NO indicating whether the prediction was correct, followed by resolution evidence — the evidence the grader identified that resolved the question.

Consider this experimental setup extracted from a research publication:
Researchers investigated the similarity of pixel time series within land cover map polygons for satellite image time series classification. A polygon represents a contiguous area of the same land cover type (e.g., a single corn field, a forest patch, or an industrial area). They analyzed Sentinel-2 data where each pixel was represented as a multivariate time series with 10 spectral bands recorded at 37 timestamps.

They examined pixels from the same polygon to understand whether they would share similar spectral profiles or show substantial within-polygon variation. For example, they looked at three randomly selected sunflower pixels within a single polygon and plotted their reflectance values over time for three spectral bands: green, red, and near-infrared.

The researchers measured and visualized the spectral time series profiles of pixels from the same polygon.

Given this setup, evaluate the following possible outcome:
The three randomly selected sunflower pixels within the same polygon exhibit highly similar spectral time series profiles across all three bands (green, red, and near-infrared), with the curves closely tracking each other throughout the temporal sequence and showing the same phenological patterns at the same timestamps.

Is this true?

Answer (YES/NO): YES